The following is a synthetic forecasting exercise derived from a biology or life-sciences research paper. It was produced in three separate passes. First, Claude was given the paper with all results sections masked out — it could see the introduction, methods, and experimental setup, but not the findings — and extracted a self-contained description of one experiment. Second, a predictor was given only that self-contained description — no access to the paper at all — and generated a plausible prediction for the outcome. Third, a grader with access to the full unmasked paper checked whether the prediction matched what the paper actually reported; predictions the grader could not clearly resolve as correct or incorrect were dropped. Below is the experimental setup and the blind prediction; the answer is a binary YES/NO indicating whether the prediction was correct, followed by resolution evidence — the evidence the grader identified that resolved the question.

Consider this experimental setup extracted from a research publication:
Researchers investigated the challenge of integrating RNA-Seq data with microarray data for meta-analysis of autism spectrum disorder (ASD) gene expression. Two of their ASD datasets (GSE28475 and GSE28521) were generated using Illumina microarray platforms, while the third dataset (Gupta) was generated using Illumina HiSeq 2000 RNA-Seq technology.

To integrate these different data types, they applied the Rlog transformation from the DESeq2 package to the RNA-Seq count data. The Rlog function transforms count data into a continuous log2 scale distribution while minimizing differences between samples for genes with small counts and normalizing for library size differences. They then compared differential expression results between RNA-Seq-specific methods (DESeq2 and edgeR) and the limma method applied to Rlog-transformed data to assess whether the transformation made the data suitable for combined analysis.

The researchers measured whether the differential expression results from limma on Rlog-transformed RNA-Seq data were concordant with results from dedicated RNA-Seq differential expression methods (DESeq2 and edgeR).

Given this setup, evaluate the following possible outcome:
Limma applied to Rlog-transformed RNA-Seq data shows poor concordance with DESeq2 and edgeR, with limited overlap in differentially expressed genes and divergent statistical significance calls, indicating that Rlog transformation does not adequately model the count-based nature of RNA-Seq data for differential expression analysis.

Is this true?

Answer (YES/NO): NO